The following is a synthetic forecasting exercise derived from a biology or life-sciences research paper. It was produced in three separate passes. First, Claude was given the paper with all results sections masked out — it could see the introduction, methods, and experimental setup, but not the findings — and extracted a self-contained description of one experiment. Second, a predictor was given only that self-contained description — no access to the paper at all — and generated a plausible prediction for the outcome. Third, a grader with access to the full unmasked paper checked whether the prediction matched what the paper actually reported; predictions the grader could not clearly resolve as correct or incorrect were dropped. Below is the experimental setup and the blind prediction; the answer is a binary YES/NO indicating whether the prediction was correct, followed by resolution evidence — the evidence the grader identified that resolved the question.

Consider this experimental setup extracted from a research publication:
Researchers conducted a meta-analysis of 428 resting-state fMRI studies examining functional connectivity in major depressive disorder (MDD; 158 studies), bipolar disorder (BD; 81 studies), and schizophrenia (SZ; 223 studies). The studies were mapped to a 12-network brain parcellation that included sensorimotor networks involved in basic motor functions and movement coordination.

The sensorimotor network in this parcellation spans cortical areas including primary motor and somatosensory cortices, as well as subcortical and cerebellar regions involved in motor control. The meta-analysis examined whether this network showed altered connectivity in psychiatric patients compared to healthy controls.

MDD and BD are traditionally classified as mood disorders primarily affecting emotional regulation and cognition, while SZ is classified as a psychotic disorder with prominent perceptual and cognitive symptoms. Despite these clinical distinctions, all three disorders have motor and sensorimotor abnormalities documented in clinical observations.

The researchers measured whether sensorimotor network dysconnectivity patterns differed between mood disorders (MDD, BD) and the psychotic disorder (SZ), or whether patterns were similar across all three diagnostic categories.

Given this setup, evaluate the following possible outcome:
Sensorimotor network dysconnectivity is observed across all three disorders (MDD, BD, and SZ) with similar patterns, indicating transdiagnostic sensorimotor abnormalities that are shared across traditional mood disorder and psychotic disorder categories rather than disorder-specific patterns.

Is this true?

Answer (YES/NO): NO